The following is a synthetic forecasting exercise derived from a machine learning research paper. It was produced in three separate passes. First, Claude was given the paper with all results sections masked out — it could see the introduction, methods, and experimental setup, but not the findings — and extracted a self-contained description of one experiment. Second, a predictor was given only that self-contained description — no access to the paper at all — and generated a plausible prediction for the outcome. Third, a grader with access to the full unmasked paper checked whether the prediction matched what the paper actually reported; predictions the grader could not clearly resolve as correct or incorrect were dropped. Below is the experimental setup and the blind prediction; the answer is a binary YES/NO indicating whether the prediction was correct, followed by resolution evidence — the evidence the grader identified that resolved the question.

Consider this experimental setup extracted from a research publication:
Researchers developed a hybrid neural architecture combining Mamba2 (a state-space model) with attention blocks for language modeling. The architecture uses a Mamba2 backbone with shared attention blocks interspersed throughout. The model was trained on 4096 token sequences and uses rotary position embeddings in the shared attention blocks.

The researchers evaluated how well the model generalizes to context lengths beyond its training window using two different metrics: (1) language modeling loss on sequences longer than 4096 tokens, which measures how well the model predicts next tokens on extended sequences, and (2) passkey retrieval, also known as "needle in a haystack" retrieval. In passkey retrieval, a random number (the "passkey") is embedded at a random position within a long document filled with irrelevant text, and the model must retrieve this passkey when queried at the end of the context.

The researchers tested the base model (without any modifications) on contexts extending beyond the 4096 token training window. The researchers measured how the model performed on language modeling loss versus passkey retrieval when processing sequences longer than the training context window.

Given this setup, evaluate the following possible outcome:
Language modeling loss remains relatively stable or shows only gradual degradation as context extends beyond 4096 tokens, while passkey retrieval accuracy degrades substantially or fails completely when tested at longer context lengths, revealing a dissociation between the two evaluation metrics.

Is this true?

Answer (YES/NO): YES